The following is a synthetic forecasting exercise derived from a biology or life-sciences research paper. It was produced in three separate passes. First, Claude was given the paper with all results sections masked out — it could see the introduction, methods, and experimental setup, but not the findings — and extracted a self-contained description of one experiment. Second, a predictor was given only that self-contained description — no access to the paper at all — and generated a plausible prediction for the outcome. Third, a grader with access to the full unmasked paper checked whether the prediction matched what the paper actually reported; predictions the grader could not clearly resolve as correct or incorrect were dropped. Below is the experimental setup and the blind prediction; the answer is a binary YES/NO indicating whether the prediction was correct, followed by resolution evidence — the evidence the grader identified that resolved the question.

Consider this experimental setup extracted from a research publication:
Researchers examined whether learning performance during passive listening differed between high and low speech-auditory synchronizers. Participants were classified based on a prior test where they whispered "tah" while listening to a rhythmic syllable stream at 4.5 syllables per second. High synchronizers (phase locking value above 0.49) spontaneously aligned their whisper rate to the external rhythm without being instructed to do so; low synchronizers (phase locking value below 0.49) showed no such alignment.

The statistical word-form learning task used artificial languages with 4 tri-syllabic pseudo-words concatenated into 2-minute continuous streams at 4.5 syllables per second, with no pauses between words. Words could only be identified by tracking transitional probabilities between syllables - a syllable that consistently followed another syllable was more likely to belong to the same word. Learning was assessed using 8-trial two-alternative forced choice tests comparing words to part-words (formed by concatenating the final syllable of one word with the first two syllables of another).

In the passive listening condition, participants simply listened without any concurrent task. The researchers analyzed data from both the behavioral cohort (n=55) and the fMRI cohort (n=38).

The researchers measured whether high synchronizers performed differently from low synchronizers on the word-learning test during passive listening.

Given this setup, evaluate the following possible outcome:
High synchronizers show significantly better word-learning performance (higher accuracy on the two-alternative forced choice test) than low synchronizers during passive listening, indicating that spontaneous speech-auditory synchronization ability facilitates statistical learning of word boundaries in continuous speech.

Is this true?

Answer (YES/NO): YES